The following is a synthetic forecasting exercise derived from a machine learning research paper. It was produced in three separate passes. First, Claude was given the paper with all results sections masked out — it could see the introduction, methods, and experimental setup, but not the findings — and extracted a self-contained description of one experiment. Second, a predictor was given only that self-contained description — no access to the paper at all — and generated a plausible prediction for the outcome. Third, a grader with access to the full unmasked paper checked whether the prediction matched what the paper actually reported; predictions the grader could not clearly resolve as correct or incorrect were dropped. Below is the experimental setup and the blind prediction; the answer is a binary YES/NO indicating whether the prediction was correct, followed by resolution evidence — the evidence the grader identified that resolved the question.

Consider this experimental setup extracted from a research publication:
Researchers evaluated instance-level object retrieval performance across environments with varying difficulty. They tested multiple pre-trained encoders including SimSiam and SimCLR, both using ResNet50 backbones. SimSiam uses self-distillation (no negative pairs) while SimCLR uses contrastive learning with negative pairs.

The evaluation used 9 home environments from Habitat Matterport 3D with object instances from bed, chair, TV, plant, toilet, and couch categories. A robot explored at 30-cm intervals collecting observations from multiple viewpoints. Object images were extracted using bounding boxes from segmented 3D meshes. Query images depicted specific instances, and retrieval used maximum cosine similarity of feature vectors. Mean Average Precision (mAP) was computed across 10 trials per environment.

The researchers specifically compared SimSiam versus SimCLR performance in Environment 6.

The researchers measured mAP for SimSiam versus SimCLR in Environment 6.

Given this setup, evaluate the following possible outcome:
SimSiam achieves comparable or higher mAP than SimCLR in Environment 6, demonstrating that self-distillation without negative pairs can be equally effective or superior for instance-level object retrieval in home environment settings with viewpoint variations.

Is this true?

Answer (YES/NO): NO